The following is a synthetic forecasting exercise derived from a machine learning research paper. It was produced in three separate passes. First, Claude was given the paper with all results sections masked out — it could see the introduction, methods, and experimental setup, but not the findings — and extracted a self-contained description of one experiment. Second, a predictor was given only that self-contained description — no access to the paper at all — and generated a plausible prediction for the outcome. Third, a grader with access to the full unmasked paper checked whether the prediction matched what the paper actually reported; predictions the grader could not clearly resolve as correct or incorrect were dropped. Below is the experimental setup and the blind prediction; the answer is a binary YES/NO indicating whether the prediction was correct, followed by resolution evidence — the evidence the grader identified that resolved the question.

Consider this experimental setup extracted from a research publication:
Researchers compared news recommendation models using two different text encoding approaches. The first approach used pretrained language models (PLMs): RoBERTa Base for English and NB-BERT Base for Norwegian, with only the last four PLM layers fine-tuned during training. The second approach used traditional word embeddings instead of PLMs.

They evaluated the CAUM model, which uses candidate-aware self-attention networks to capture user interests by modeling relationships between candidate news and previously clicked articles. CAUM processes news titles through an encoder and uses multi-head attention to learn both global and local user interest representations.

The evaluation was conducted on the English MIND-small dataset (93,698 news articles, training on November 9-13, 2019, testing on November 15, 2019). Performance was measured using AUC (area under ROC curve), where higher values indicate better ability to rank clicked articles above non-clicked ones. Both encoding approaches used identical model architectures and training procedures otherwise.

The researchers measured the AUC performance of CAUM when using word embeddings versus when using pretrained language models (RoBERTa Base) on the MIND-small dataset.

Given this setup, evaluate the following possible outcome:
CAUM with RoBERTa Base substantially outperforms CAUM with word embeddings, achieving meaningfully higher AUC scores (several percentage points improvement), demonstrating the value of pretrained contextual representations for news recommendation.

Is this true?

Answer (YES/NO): NO